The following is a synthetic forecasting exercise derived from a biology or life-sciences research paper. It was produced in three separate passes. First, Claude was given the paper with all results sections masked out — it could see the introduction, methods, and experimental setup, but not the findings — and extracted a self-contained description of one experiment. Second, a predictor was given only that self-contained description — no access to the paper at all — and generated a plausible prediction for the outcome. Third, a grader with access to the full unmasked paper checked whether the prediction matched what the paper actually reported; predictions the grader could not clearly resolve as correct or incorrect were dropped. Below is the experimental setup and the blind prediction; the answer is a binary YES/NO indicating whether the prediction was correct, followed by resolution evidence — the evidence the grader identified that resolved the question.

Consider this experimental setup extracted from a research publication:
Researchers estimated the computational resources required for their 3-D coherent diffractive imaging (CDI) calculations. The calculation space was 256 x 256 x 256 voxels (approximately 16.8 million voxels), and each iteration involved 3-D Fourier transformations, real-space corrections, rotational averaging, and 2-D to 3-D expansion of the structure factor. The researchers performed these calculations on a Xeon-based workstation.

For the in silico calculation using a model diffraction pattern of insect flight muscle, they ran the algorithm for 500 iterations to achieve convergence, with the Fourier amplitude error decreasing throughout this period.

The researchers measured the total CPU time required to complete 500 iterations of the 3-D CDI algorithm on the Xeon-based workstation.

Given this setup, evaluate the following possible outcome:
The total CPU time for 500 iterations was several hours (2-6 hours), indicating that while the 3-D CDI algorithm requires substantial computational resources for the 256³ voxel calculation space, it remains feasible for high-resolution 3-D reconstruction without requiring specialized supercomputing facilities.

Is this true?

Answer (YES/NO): NO